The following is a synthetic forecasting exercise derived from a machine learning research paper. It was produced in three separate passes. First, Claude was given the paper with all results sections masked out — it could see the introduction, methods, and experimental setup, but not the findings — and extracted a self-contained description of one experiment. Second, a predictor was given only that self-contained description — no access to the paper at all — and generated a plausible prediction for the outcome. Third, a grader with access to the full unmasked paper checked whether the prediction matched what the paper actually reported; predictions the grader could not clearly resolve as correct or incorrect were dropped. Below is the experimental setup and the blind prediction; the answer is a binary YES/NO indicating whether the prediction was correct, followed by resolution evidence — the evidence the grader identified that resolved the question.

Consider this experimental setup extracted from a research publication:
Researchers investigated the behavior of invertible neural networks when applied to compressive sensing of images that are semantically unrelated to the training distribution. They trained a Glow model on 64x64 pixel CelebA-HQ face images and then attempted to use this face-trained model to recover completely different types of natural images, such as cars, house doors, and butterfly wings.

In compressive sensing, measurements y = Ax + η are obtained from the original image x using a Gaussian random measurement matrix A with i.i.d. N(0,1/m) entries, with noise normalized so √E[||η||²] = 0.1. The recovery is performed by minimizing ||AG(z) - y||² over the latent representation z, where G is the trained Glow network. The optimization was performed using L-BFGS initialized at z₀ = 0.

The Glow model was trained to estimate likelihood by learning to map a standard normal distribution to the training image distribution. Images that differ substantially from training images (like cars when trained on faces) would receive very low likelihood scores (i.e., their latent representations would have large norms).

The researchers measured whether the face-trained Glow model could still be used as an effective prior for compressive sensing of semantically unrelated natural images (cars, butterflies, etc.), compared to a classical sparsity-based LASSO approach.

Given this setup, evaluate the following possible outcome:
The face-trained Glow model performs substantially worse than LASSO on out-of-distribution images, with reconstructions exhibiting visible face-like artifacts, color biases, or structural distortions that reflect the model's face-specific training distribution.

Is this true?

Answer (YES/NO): NO